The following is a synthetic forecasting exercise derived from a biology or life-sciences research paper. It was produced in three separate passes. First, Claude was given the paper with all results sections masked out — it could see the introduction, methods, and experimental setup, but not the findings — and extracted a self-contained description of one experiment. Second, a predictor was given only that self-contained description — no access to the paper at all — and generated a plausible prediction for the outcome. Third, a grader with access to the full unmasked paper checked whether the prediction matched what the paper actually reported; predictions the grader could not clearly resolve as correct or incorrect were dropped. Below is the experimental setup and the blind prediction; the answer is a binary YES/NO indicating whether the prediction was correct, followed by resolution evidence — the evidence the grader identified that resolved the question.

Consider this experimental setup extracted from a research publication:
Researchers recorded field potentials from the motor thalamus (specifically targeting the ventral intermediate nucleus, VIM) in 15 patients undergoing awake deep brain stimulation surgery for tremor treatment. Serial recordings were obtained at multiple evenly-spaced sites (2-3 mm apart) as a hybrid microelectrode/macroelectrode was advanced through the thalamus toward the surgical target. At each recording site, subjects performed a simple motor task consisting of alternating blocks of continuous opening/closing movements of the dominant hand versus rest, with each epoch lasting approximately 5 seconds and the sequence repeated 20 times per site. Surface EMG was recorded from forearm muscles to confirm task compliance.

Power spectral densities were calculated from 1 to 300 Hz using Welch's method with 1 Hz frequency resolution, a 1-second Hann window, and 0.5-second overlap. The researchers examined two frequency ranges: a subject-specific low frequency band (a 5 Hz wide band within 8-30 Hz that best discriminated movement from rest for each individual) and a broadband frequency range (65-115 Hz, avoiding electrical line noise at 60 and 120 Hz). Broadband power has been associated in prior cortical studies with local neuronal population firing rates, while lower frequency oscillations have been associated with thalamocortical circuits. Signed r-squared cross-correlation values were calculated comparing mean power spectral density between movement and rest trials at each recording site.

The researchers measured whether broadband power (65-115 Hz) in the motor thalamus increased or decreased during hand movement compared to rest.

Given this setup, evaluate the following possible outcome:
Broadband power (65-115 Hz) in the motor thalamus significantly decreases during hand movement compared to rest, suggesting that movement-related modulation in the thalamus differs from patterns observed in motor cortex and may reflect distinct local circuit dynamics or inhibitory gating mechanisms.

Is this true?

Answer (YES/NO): NO